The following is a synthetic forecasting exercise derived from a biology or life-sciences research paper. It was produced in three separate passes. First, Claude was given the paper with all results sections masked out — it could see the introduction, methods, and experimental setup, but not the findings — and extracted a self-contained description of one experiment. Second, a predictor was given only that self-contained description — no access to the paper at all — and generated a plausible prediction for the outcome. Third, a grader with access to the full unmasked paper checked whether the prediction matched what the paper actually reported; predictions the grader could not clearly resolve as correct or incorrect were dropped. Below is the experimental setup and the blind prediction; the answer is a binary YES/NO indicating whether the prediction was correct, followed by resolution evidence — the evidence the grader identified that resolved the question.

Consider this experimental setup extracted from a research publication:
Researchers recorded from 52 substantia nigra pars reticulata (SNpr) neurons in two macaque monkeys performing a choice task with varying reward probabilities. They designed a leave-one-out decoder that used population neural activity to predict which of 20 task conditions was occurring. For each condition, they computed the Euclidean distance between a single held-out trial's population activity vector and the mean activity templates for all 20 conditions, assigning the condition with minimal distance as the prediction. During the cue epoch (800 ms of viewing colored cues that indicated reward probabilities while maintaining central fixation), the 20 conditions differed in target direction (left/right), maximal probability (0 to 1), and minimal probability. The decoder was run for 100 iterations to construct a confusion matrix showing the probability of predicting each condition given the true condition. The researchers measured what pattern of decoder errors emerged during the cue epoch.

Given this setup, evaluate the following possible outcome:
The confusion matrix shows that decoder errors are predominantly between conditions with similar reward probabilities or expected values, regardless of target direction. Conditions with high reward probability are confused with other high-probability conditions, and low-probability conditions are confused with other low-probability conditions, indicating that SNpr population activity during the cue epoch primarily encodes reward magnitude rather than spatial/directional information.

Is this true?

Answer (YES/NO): NO